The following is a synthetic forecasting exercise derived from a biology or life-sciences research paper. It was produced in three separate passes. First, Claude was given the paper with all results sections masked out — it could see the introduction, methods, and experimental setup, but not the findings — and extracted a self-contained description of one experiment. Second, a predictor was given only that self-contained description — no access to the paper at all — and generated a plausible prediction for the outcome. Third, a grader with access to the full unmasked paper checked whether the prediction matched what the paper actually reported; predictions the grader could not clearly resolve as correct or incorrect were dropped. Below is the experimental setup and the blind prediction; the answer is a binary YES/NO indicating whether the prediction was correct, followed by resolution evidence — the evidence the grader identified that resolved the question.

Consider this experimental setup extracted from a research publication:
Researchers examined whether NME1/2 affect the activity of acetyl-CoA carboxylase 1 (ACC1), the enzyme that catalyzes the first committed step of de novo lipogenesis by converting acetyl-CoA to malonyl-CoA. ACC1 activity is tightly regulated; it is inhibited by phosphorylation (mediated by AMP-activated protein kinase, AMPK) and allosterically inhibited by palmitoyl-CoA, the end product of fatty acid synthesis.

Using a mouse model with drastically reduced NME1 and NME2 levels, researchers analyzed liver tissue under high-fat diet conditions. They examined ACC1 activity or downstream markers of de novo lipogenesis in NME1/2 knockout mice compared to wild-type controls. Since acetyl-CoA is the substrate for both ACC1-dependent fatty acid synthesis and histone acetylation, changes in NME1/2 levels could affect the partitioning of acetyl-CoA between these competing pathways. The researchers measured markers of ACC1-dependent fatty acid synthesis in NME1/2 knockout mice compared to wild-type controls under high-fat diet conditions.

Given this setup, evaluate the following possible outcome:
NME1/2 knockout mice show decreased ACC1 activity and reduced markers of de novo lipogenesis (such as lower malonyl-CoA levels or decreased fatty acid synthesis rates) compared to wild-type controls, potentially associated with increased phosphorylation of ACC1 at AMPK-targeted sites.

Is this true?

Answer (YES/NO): NO